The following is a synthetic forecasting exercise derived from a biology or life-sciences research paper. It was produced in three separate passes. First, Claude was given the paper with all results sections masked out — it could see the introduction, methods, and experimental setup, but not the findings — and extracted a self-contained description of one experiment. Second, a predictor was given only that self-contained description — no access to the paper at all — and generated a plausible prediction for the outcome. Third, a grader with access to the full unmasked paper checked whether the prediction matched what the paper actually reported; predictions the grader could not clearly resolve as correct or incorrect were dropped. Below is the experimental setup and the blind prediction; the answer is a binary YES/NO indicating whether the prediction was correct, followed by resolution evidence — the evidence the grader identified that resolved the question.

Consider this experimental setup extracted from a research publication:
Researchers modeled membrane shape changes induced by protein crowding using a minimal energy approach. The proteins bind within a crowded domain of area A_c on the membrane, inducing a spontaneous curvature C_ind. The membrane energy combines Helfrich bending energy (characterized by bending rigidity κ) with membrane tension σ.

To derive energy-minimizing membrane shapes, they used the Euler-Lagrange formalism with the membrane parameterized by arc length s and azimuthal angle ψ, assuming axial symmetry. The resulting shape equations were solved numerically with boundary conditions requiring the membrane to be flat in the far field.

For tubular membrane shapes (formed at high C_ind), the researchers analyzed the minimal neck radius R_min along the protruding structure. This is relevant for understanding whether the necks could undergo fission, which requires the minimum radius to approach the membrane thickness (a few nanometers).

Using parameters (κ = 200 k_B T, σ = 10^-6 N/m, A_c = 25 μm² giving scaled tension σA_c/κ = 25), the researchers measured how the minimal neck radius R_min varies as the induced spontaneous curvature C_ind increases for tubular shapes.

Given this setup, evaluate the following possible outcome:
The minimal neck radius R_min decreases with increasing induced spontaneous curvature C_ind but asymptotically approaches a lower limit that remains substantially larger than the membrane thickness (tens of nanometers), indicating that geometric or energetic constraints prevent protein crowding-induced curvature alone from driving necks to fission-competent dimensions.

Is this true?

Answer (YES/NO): NO